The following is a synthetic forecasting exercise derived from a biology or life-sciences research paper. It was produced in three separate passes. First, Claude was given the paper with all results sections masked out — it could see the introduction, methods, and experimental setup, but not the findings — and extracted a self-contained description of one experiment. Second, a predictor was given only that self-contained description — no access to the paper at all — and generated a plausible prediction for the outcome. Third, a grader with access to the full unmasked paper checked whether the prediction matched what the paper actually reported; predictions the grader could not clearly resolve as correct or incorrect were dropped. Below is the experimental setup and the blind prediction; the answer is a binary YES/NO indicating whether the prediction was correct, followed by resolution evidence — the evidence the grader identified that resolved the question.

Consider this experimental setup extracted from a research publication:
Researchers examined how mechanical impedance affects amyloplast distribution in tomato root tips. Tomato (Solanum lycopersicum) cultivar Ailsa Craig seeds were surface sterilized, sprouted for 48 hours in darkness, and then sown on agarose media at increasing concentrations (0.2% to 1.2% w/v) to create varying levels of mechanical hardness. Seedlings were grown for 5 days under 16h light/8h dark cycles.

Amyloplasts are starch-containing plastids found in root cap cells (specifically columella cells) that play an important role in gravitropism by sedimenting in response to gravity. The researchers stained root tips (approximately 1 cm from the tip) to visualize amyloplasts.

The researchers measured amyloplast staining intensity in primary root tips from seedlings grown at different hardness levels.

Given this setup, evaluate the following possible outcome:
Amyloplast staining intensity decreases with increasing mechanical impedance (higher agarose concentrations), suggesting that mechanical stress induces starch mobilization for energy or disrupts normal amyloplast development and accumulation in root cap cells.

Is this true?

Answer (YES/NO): YES